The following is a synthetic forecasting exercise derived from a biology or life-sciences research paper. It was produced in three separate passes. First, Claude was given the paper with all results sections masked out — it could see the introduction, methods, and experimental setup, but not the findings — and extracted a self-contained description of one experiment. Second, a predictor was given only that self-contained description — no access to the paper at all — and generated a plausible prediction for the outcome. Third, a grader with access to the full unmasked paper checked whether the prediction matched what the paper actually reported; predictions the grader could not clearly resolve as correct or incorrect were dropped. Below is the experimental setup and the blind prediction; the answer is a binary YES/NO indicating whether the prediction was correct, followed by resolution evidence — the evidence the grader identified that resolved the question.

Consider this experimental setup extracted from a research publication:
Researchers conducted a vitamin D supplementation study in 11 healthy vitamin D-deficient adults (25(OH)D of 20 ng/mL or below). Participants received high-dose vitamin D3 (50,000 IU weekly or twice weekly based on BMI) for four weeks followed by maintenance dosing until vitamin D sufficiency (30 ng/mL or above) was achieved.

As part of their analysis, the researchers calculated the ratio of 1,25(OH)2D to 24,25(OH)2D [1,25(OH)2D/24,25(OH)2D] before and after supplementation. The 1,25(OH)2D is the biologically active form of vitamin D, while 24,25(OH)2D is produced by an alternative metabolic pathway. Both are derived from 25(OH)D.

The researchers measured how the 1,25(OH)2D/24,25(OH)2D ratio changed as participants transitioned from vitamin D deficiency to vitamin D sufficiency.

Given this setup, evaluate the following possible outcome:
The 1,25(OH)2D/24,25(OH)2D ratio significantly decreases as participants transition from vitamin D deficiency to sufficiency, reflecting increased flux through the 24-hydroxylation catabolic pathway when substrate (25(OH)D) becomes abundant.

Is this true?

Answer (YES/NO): YES